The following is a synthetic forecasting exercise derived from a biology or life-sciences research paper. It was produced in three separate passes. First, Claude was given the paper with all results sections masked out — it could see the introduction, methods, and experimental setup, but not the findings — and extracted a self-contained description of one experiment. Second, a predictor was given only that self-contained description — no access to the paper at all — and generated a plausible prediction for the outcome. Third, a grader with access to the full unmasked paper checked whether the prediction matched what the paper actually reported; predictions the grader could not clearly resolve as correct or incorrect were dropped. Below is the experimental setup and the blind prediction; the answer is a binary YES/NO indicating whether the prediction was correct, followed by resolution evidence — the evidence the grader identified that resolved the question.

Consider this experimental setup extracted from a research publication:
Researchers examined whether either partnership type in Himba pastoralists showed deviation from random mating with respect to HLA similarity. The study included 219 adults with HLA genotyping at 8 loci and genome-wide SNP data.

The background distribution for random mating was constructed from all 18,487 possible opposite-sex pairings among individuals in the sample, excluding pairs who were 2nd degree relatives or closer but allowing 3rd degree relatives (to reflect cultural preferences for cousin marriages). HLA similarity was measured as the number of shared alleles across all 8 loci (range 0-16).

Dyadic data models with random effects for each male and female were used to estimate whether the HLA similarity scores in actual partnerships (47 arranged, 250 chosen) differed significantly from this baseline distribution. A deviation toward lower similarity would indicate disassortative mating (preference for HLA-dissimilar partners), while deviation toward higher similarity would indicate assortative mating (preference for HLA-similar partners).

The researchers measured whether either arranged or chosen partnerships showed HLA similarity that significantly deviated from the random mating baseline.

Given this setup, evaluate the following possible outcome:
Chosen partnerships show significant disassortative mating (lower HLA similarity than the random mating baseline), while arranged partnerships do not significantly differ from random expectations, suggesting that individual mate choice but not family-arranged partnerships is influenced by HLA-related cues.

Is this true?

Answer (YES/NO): NO